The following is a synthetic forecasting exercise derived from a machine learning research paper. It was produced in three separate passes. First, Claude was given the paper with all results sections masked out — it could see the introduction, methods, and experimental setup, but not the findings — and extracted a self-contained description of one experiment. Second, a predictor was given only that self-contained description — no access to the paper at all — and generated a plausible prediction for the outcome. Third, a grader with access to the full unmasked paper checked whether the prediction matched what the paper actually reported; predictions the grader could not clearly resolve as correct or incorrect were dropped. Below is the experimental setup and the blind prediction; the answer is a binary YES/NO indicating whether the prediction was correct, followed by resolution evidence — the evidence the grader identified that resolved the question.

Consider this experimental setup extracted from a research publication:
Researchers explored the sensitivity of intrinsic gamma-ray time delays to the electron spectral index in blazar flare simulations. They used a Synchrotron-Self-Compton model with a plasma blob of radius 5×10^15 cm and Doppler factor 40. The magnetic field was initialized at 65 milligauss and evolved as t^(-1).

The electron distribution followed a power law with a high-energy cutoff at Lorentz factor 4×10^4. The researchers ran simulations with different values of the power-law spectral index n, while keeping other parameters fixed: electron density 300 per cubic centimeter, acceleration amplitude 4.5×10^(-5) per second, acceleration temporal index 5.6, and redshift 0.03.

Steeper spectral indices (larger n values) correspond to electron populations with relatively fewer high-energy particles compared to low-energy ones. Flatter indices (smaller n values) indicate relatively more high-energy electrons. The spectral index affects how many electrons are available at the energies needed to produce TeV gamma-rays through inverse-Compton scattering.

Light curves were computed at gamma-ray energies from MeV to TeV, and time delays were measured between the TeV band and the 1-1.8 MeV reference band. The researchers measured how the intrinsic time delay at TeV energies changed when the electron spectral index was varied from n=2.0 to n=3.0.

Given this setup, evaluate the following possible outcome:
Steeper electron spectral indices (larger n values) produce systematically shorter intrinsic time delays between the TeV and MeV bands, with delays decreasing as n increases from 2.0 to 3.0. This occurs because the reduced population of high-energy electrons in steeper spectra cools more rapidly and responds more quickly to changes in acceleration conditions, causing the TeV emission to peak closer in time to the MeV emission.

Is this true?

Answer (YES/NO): NO